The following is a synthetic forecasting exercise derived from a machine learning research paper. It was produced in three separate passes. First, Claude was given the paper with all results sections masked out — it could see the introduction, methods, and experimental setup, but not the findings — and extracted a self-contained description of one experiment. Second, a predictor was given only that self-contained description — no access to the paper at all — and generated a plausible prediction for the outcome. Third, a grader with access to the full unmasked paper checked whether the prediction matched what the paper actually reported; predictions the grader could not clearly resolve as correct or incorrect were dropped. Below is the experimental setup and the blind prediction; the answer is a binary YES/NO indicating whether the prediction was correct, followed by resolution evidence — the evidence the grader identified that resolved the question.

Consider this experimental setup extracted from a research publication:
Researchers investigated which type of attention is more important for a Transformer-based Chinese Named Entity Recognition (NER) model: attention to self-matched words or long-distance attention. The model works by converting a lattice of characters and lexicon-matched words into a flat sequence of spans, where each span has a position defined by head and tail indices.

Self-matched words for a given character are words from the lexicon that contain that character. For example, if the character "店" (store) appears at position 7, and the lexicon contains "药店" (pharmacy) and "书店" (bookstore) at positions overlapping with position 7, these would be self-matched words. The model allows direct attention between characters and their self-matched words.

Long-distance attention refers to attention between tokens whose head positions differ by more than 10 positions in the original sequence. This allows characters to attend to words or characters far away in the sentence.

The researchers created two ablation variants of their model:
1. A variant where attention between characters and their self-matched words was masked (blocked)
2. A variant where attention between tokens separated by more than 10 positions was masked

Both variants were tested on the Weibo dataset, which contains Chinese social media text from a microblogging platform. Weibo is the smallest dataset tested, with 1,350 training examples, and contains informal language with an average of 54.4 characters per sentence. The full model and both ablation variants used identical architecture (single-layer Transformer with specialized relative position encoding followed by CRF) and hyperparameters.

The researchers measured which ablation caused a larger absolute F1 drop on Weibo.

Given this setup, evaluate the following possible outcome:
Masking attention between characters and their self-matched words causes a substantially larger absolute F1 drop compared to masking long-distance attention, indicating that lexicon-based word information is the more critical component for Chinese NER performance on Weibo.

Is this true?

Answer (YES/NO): YES